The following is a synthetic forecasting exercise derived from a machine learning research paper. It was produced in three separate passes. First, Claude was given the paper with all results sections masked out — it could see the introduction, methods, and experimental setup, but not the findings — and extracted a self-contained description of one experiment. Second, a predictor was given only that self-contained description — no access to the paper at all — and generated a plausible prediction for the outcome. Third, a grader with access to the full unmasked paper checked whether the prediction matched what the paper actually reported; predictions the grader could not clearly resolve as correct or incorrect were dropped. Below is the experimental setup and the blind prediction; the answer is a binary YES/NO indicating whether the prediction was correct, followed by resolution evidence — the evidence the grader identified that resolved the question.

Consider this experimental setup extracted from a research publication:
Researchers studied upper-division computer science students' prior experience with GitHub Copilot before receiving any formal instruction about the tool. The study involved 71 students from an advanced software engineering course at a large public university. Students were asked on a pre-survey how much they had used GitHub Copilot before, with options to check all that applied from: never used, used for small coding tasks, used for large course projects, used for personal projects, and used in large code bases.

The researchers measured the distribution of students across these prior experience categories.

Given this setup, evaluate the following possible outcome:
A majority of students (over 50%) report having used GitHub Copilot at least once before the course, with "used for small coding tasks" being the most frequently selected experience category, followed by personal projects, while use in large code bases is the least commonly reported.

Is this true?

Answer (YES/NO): NO